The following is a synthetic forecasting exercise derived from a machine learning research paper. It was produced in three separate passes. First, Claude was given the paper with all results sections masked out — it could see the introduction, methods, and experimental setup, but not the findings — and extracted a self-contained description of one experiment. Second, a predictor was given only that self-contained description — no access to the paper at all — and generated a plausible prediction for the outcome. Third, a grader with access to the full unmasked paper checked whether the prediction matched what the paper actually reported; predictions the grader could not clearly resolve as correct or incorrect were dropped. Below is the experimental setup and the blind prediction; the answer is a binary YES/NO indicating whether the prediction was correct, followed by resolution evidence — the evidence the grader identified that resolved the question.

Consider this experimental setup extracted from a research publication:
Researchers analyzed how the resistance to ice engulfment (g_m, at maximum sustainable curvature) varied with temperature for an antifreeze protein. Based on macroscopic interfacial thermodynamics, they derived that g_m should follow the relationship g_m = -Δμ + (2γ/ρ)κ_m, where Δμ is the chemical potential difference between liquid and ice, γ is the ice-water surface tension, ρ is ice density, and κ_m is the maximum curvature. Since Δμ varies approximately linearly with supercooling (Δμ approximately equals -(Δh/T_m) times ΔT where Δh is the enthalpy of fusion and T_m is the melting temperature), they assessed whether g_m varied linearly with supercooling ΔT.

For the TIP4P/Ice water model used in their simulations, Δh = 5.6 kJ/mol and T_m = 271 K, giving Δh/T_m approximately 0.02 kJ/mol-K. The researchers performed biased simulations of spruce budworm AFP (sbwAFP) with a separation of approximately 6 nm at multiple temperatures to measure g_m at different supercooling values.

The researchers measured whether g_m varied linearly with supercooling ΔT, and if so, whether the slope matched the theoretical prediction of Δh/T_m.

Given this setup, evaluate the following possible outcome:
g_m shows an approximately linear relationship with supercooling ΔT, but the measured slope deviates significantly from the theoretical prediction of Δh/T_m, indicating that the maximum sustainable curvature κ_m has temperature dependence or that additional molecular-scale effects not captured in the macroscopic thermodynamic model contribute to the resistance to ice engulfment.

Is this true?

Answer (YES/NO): NO